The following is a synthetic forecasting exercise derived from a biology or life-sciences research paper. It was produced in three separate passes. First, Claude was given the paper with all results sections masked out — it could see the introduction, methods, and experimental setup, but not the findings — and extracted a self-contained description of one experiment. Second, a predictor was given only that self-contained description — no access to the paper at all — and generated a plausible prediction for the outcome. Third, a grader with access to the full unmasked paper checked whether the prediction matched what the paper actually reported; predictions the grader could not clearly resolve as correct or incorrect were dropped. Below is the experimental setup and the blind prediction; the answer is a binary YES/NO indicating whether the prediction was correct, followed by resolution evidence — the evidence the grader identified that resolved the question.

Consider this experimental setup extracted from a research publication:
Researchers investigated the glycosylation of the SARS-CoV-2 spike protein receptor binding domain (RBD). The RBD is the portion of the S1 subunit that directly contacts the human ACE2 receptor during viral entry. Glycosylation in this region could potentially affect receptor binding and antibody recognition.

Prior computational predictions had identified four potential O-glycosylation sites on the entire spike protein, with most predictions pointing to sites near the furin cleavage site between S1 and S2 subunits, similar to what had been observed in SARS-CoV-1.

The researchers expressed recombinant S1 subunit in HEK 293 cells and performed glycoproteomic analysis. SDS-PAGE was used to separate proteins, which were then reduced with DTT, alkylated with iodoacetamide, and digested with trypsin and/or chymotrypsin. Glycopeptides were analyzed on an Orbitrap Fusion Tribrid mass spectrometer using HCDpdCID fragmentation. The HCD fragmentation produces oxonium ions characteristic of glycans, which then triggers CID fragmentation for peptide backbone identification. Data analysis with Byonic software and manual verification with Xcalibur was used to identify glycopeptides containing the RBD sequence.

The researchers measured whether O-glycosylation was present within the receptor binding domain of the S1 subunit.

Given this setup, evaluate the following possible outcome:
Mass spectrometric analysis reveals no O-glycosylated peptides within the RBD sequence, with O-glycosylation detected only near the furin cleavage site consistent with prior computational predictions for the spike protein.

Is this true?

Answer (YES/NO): NO